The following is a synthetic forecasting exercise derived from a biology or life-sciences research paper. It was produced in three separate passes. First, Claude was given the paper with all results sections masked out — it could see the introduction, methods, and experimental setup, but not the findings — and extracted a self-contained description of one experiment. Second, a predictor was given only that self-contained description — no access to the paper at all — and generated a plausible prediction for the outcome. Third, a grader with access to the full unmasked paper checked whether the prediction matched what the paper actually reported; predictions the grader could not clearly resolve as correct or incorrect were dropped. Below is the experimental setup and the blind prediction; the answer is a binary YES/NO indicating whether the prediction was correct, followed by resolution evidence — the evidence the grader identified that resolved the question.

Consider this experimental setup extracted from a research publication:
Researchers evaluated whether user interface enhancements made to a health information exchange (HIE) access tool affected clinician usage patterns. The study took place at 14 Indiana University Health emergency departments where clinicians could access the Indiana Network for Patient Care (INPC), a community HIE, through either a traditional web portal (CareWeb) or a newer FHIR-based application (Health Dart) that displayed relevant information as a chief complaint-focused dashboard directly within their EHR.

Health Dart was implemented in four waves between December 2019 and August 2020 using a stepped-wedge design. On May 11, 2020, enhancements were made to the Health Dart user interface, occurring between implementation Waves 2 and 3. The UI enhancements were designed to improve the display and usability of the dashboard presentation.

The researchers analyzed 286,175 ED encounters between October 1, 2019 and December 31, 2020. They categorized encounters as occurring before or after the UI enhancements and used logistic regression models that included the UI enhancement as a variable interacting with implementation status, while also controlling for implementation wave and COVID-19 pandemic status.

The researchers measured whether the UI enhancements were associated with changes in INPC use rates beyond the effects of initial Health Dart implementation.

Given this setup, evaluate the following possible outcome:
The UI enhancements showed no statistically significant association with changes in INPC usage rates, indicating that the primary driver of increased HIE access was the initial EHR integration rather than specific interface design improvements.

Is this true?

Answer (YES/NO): NO